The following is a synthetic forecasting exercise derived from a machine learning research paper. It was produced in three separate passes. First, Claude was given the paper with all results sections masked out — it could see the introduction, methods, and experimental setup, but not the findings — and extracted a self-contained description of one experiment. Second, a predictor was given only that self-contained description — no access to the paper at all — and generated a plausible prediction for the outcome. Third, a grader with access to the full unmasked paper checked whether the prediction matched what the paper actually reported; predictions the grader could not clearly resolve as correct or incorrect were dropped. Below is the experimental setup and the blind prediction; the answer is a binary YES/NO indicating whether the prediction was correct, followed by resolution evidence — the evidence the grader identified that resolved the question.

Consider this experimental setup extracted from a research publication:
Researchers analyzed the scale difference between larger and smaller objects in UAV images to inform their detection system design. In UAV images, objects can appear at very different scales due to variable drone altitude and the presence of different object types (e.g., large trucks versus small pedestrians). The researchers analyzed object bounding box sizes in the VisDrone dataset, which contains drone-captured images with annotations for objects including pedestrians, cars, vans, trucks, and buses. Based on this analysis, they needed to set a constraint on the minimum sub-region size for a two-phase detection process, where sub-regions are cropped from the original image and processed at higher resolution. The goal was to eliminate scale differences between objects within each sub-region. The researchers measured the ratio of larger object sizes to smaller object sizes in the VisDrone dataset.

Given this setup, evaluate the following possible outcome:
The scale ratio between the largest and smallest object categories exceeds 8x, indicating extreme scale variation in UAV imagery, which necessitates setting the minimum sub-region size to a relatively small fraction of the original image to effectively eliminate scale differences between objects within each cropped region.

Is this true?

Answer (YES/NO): NO